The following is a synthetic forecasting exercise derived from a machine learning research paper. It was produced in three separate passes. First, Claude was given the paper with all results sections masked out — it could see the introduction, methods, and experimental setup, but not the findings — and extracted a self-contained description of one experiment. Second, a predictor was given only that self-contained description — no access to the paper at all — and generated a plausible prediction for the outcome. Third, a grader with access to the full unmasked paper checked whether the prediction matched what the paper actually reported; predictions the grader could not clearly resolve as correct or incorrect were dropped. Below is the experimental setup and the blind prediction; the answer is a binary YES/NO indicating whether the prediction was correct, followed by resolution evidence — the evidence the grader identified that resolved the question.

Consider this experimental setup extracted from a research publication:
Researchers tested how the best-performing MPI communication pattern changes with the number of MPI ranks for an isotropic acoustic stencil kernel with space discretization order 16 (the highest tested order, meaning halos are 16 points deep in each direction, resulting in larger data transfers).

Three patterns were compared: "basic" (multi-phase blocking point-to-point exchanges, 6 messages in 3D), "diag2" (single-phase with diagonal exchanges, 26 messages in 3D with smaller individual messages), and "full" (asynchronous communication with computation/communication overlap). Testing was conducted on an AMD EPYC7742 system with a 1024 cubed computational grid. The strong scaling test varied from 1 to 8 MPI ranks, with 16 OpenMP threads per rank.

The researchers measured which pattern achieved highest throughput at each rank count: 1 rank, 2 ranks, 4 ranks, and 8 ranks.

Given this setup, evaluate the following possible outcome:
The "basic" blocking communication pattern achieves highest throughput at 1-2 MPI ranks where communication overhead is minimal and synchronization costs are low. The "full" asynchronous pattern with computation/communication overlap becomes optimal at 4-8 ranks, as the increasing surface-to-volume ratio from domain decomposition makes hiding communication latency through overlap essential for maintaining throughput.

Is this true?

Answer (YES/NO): NO